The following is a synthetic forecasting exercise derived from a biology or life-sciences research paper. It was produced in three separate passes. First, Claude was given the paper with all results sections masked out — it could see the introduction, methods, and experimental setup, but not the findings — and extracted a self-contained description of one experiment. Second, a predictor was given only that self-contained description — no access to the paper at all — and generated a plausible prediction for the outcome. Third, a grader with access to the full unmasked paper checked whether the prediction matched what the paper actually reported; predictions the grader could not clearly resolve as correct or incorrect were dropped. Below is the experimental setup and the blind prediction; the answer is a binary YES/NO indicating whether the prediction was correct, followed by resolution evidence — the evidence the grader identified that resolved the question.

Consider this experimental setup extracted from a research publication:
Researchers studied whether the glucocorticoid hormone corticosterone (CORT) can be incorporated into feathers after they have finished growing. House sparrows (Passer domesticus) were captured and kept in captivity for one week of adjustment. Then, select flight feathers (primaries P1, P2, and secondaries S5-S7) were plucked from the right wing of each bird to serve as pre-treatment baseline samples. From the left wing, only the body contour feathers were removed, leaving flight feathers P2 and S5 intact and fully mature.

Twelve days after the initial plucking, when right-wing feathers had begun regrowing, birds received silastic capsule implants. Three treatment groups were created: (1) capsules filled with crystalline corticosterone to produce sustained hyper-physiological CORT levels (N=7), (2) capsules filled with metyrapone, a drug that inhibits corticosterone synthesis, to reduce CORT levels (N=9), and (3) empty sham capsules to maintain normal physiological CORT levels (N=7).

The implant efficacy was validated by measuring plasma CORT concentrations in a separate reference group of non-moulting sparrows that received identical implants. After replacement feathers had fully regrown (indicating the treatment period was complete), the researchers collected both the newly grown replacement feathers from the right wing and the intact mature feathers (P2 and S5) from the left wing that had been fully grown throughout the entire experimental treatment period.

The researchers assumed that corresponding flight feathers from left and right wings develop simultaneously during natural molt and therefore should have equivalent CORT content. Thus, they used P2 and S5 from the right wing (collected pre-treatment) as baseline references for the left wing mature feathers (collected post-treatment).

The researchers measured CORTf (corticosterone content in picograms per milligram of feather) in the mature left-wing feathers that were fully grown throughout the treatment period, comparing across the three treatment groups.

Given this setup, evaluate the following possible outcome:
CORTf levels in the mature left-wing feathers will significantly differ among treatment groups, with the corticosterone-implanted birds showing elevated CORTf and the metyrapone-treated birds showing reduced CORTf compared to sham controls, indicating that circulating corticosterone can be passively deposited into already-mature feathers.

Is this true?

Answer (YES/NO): NO